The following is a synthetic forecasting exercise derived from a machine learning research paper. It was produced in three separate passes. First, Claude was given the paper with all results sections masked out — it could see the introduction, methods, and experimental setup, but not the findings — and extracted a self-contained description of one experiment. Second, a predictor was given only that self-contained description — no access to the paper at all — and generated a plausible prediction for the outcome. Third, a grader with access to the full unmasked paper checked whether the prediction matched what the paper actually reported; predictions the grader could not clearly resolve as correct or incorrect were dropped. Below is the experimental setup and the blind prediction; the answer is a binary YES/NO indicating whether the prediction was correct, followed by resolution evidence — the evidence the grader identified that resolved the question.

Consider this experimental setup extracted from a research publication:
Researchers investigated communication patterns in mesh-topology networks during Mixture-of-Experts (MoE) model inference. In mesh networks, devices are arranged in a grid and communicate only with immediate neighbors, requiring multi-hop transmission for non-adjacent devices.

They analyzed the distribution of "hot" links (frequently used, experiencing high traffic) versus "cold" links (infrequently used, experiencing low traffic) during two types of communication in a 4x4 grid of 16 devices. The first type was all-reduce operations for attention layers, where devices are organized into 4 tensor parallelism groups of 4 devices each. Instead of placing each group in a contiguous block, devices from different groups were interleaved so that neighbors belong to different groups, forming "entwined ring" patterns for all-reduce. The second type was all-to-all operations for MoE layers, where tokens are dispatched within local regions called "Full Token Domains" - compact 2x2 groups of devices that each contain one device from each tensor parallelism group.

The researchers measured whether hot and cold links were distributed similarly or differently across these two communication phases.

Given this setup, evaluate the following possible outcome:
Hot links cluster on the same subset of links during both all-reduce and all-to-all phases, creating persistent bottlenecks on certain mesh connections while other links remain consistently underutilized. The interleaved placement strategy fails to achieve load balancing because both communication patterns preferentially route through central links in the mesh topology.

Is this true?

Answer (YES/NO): NO